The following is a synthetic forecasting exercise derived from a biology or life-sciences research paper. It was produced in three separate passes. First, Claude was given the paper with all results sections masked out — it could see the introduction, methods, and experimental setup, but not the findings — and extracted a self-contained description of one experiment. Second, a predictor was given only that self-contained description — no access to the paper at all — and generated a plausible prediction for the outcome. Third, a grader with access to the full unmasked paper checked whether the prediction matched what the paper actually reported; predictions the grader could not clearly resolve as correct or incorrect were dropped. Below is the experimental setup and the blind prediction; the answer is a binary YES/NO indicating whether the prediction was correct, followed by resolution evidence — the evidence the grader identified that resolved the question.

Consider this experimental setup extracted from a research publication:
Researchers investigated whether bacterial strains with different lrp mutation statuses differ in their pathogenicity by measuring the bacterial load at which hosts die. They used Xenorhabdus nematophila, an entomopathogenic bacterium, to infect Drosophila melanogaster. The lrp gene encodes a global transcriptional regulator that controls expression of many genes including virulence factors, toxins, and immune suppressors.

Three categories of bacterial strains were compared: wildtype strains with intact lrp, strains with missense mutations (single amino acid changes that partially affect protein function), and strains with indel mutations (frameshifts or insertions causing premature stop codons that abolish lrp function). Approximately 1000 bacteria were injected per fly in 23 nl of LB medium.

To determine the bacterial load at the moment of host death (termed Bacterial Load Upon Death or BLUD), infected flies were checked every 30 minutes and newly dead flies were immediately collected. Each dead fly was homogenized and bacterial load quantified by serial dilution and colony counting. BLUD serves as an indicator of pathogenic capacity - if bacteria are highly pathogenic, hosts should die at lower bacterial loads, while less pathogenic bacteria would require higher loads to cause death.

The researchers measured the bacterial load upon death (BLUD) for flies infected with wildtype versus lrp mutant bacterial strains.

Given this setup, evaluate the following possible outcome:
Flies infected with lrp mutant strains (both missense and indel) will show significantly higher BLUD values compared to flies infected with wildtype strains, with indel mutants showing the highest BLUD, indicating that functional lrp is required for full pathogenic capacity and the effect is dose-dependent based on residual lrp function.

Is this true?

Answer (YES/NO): NO